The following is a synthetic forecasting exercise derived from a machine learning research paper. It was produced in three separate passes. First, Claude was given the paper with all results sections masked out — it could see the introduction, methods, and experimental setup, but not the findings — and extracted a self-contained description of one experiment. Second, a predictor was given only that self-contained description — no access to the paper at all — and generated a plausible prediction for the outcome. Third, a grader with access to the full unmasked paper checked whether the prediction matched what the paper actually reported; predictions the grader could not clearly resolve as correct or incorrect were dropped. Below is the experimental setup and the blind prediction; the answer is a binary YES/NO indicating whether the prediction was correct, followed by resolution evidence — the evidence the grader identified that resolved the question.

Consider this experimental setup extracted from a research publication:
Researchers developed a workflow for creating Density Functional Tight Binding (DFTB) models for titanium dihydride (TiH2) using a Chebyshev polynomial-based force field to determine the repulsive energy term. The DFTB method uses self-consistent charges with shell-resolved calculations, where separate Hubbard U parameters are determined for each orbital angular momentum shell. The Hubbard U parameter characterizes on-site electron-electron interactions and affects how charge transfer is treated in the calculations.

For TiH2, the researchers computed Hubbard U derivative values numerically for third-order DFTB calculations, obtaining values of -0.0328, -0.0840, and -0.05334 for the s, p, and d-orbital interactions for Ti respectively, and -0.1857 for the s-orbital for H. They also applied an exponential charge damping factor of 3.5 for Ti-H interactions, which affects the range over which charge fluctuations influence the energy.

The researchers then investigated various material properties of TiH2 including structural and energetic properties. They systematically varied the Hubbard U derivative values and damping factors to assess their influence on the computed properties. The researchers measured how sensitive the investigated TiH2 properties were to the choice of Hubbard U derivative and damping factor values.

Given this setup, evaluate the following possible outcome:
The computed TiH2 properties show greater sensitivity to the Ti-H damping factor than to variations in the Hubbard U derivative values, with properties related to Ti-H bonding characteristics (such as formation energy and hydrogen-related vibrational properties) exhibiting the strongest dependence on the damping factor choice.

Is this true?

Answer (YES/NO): NO